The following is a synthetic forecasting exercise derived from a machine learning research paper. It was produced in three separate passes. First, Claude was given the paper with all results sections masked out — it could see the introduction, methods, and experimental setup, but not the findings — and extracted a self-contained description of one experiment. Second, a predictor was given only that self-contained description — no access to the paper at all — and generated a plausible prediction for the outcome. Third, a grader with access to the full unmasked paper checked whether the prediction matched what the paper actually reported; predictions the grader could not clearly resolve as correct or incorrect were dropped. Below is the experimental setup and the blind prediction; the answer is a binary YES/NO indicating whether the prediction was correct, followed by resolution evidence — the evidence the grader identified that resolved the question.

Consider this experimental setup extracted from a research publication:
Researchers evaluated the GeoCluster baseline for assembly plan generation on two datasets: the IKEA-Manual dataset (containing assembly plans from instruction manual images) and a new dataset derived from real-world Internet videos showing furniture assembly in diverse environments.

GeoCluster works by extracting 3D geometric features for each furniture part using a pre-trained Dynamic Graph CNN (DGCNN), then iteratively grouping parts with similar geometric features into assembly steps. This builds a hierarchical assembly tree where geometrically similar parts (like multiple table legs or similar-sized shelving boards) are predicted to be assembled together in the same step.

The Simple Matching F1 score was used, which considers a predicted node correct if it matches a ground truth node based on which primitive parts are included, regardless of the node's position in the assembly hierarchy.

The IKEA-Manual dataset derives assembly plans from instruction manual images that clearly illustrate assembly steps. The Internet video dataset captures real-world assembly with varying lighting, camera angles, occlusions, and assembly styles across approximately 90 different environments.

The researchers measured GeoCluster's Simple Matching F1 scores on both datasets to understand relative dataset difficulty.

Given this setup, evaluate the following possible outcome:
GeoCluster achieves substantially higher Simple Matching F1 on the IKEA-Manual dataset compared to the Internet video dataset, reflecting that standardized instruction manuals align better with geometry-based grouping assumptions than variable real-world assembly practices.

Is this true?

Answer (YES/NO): YES